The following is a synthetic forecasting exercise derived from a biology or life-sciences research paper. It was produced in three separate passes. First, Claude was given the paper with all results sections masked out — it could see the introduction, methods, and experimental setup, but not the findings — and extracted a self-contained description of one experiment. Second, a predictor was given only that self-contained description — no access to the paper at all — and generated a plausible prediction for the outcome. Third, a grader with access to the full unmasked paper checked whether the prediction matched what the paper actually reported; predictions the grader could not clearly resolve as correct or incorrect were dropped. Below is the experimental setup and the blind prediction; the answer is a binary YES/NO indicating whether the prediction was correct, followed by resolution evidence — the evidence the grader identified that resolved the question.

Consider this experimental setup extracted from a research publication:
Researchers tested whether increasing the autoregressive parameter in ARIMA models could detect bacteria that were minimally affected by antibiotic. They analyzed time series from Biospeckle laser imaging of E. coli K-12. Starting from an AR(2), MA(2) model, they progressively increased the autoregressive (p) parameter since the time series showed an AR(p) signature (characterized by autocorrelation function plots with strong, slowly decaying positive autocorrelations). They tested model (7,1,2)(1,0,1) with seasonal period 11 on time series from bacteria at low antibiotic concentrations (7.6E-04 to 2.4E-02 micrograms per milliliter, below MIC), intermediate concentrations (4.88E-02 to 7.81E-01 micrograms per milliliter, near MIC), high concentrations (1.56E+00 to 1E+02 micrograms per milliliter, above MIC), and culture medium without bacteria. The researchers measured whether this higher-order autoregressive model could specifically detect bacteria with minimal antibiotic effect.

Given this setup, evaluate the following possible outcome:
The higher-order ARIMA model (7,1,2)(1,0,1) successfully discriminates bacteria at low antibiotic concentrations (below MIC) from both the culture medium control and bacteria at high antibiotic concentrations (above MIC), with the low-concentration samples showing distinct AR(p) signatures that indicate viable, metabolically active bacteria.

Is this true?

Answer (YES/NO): YES